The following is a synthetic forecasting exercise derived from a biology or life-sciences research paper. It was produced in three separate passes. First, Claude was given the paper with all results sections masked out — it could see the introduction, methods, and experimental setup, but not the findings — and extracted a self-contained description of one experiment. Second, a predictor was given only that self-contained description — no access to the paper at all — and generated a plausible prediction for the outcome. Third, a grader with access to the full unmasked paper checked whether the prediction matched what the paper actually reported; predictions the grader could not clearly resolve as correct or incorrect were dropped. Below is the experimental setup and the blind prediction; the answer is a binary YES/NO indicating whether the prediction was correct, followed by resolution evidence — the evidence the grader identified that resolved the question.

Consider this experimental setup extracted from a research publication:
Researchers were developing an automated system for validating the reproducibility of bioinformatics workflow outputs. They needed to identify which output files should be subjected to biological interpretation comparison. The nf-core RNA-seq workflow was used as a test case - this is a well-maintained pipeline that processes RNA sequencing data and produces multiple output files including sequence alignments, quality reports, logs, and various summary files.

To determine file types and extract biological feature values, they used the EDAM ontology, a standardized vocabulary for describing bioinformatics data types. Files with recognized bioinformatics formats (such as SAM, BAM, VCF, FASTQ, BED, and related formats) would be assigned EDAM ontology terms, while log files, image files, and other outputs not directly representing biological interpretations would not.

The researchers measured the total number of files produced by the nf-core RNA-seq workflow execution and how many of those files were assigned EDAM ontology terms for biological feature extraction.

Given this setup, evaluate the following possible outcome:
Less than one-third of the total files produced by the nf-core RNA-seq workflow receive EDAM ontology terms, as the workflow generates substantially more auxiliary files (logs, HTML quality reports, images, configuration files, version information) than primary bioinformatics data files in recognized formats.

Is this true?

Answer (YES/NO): YES